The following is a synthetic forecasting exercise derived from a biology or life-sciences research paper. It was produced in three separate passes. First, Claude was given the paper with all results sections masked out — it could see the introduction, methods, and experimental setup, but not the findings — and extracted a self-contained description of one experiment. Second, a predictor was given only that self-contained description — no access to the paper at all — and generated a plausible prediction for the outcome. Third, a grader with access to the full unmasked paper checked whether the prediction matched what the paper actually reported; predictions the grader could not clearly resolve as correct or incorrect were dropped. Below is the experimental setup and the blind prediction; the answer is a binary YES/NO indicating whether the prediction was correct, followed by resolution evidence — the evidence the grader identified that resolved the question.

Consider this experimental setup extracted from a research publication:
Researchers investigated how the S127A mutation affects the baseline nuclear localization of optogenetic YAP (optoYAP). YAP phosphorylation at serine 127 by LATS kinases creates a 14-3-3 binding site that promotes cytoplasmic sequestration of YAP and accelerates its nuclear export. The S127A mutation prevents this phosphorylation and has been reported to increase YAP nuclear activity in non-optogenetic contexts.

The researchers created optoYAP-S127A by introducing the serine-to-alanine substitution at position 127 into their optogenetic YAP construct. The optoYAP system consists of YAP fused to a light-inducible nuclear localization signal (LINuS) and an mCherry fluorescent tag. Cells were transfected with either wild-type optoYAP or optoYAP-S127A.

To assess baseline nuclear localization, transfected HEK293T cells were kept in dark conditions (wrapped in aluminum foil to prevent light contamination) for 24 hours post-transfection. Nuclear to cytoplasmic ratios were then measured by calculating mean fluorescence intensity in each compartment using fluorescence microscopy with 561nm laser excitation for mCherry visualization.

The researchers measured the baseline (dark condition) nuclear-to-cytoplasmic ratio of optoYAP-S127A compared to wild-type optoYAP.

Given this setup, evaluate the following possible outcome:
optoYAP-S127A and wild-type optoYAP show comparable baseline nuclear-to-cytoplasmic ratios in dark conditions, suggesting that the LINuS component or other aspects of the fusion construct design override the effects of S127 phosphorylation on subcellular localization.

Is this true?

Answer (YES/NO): NO